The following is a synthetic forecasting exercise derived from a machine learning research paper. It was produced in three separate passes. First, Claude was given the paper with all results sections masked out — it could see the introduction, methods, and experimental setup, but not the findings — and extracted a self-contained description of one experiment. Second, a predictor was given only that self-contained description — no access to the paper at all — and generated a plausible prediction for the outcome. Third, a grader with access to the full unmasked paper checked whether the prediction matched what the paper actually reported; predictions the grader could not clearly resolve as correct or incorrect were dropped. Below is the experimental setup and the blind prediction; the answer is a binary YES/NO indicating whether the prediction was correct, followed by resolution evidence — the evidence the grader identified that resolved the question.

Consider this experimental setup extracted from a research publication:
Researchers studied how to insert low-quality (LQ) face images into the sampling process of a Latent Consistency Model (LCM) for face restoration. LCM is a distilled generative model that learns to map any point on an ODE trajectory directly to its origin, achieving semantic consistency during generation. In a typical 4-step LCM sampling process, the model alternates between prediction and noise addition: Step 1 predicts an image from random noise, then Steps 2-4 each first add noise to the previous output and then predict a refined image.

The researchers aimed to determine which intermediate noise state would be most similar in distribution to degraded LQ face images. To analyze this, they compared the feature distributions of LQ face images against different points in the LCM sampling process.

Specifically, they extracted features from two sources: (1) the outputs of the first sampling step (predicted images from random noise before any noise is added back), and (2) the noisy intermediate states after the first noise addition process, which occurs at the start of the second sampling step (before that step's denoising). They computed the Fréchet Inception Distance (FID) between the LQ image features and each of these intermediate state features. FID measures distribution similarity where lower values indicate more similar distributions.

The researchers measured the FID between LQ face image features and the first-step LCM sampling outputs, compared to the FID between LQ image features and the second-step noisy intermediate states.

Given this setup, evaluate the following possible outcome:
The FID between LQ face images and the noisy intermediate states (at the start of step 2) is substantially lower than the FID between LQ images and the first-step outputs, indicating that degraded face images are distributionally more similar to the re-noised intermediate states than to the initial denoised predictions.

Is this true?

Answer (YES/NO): YES